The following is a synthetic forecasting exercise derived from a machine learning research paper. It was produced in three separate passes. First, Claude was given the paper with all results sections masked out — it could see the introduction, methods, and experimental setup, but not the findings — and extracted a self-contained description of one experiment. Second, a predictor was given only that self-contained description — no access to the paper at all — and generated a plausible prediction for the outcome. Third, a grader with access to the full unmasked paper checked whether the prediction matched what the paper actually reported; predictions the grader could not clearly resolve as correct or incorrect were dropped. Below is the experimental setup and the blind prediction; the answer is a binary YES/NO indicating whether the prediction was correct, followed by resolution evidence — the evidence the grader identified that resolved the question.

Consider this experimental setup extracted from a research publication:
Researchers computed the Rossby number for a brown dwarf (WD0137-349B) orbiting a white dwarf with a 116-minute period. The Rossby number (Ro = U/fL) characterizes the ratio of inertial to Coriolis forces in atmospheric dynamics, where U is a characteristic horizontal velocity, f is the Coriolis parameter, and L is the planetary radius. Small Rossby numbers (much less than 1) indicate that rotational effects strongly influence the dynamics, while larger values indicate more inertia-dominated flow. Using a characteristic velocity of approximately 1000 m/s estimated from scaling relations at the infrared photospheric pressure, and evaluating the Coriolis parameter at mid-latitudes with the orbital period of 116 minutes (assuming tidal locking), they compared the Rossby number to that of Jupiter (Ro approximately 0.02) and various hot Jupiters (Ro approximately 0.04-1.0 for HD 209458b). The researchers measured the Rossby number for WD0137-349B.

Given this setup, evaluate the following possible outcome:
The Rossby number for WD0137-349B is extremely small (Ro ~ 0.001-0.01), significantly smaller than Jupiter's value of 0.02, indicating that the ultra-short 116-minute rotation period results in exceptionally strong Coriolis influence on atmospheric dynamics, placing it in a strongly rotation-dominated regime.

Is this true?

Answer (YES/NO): NO